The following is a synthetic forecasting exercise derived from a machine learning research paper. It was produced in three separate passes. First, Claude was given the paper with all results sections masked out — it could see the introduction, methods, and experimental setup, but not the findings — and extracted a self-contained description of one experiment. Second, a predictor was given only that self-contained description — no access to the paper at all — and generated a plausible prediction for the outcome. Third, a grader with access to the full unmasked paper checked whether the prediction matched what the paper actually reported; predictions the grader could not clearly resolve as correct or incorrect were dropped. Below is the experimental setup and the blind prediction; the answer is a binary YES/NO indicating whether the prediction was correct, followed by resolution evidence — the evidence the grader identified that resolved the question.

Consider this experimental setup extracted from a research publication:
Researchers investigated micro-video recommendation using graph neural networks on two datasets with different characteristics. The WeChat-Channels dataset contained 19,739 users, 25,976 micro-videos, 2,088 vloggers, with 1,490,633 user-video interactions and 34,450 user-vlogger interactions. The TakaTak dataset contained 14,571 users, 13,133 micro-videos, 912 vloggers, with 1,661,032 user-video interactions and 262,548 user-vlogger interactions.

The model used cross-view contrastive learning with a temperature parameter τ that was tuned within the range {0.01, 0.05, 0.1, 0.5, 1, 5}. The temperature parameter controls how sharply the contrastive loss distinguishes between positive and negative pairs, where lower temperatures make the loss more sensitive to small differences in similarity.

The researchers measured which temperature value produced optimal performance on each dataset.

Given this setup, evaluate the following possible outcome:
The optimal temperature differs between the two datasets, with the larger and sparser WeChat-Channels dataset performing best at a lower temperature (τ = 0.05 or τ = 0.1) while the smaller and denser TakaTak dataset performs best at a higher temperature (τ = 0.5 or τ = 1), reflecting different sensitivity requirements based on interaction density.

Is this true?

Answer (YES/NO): NO